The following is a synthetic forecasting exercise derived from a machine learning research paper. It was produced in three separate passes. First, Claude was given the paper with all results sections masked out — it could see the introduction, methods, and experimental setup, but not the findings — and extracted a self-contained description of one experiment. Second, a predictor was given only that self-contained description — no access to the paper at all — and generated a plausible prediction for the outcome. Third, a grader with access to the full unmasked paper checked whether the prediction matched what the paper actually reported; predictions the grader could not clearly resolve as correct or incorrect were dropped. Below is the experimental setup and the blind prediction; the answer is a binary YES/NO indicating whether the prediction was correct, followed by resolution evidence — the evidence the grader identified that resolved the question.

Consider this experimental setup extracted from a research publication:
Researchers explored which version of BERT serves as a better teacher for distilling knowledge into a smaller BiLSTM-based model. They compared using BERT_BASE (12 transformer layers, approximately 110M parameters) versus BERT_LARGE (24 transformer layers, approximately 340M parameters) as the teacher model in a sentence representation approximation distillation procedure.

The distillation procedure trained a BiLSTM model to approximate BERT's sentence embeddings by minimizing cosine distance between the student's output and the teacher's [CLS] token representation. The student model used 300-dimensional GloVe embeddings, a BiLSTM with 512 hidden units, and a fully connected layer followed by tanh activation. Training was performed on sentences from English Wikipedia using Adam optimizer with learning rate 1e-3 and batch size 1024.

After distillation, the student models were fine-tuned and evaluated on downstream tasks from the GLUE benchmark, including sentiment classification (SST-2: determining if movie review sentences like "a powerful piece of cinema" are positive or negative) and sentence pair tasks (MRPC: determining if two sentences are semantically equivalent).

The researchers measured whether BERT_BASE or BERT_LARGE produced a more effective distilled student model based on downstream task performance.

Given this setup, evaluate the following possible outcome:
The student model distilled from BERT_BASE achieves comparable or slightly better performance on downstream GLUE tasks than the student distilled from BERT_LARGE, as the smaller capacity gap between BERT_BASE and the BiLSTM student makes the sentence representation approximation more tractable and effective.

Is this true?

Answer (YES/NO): YES